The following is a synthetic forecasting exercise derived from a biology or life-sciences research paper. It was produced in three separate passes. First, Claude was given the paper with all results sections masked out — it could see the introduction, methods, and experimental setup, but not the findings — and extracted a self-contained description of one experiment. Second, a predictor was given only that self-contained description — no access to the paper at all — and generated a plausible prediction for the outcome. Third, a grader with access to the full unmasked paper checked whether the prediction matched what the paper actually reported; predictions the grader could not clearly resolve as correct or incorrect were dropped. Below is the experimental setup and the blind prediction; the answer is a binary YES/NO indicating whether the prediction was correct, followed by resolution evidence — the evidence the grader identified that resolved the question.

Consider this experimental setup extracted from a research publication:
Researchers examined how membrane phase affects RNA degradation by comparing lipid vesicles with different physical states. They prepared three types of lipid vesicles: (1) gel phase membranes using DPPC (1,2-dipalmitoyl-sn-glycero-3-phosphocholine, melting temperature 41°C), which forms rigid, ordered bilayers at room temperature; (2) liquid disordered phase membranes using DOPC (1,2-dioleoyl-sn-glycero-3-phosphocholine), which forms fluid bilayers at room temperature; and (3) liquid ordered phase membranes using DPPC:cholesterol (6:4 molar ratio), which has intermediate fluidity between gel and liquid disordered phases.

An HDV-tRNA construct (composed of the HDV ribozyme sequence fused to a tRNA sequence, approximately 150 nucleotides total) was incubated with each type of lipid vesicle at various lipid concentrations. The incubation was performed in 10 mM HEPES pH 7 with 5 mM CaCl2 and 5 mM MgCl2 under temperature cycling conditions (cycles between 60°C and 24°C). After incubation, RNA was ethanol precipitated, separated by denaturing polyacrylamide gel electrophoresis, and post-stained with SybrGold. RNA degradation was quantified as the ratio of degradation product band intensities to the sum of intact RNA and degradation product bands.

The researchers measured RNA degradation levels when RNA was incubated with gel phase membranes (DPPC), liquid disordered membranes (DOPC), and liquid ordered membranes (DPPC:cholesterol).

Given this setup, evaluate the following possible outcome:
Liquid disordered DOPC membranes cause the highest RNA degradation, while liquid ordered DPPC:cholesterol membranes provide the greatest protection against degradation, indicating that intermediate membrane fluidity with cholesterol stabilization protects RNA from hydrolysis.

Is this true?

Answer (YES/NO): NO